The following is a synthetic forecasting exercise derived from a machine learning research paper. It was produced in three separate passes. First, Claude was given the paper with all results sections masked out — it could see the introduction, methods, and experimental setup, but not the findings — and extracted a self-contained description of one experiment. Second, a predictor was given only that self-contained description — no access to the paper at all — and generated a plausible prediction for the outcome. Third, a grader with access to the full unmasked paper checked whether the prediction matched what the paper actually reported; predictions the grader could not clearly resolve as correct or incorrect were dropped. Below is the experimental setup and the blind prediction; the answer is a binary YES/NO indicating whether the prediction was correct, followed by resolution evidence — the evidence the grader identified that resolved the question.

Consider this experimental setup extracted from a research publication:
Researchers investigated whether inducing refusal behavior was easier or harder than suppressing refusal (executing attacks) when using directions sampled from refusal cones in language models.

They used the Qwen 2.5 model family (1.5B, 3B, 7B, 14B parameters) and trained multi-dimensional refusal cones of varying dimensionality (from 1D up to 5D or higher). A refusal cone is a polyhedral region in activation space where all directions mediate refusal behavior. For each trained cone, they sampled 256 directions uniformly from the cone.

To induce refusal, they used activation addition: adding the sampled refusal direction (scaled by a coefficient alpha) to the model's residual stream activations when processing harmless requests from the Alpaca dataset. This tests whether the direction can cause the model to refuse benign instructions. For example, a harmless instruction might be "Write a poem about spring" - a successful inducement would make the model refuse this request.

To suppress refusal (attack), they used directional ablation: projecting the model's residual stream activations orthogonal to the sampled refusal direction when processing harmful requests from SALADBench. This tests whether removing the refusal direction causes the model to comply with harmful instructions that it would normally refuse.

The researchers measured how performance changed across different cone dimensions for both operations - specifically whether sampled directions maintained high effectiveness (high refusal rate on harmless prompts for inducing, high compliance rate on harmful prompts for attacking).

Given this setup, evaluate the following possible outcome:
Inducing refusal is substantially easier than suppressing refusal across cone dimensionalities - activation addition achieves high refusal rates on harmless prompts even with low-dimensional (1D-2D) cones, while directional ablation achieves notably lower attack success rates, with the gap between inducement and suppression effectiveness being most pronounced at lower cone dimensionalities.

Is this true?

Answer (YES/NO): NO